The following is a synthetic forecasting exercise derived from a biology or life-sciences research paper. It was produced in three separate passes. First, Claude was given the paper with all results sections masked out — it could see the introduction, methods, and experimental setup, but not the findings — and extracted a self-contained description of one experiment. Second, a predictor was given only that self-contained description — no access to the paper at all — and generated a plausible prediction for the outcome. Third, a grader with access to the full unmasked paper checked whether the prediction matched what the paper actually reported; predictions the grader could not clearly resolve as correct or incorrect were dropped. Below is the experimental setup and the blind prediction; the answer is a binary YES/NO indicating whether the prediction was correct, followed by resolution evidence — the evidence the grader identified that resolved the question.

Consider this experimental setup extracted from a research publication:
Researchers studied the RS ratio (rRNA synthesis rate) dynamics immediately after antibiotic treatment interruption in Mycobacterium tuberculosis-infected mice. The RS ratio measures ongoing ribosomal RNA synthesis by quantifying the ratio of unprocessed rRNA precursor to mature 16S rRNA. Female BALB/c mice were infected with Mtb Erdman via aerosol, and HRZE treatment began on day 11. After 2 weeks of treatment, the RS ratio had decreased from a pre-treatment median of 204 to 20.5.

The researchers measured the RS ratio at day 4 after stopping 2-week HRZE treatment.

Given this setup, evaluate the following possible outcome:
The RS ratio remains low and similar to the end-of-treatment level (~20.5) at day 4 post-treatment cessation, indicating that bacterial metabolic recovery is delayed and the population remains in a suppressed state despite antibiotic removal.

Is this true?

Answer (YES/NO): NO